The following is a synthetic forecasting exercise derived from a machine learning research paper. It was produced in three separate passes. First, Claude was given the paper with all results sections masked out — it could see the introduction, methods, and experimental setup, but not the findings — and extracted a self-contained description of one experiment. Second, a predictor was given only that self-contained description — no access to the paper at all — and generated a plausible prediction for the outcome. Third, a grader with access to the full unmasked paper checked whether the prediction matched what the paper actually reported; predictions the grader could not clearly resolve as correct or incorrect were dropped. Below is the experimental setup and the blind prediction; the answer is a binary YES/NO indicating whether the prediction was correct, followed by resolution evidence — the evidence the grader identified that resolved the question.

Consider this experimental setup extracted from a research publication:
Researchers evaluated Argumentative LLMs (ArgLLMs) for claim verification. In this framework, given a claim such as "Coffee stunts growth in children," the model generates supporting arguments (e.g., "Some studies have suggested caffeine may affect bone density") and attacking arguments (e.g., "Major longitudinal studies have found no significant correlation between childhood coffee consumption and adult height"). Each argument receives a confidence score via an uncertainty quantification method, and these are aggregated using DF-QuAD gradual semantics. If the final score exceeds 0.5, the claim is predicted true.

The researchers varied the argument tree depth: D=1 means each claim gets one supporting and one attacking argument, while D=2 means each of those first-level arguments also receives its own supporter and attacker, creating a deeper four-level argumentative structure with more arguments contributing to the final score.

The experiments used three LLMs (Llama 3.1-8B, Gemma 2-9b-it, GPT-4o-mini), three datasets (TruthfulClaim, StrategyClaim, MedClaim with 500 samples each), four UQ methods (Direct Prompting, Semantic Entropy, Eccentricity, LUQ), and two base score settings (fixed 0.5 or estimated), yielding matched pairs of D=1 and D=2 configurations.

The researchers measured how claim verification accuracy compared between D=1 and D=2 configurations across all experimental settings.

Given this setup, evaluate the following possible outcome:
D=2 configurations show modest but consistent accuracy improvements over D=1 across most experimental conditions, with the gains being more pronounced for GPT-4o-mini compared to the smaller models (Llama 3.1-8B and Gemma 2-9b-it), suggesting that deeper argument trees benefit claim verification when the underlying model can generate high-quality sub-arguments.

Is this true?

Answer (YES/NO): NO